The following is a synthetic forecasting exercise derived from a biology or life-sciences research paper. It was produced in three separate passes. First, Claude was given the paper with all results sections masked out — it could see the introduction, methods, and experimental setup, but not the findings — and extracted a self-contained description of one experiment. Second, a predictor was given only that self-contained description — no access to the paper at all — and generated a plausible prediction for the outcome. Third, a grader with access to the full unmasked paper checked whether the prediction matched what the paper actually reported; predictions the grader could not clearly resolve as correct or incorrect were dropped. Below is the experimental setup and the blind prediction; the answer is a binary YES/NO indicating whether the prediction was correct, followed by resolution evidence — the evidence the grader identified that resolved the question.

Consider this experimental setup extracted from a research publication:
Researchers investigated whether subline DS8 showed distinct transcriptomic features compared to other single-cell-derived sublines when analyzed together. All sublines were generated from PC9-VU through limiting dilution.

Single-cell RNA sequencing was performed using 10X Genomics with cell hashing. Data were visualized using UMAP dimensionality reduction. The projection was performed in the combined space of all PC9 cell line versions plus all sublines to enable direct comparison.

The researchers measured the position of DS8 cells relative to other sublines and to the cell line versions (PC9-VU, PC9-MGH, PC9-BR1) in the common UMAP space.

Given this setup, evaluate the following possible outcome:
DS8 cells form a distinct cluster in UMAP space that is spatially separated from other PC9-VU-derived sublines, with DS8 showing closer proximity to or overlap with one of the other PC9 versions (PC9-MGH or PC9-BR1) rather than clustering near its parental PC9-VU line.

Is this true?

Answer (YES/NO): NO